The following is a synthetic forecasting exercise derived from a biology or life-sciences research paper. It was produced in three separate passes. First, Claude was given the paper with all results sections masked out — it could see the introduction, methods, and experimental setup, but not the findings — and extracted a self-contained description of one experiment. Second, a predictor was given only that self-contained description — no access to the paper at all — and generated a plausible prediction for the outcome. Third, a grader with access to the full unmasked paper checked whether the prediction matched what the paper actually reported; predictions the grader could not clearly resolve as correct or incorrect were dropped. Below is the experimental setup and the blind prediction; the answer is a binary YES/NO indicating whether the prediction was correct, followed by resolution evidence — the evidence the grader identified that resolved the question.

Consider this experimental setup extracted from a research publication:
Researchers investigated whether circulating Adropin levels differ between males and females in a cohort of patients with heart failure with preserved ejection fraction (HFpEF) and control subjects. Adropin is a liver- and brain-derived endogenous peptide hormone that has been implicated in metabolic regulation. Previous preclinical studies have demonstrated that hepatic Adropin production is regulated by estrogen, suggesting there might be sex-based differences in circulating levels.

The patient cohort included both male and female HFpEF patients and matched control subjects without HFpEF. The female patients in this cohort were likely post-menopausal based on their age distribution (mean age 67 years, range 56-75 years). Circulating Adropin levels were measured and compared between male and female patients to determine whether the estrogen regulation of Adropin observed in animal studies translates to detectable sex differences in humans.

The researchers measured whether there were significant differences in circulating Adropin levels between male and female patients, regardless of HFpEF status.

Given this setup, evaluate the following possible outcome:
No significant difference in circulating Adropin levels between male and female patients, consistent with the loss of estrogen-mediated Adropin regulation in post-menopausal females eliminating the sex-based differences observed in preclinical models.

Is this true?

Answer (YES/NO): YES